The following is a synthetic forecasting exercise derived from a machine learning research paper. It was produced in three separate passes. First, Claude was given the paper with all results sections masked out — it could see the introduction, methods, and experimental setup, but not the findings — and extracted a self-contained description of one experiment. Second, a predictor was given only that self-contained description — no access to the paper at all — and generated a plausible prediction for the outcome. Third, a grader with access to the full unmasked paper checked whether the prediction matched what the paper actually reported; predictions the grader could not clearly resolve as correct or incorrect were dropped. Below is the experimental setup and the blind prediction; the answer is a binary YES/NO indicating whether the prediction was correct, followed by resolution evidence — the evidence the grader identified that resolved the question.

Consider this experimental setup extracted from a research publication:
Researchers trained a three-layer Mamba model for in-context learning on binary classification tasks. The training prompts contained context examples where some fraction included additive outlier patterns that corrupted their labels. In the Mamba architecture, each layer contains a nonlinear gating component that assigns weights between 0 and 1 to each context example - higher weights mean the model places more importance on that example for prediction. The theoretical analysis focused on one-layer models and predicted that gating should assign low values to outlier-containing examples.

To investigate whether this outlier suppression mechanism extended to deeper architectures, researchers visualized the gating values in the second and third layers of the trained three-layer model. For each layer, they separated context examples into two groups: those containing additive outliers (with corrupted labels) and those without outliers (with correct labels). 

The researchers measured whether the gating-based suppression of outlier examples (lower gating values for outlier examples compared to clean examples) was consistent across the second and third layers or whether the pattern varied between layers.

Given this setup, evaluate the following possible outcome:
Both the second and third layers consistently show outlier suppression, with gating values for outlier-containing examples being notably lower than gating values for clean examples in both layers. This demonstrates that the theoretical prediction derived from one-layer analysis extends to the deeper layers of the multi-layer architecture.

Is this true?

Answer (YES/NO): YES